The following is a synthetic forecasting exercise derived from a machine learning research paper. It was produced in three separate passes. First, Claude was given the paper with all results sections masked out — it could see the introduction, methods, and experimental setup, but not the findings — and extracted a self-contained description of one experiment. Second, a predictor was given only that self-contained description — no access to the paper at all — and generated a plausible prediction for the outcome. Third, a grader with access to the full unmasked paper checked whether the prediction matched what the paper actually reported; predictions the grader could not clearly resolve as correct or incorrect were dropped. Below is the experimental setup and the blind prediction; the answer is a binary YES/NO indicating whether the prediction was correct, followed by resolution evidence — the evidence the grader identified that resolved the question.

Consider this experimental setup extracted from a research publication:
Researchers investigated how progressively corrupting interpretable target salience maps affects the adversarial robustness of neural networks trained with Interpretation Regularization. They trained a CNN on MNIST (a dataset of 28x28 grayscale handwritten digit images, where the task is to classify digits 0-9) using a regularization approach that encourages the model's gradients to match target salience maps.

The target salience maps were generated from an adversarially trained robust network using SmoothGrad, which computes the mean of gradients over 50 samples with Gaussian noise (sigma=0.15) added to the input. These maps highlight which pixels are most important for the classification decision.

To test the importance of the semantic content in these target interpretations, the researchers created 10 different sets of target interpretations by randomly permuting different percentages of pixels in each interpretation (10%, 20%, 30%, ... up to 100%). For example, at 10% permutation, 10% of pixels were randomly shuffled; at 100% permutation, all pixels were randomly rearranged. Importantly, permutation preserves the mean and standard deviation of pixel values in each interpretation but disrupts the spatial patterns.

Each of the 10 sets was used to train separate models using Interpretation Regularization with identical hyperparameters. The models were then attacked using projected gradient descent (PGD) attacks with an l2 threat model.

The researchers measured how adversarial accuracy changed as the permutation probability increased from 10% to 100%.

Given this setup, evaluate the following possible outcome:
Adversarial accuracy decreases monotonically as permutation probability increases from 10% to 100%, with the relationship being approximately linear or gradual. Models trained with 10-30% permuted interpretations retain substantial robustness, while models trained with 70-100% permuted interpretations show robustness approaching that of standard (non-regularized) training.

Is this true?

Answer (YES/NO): NO